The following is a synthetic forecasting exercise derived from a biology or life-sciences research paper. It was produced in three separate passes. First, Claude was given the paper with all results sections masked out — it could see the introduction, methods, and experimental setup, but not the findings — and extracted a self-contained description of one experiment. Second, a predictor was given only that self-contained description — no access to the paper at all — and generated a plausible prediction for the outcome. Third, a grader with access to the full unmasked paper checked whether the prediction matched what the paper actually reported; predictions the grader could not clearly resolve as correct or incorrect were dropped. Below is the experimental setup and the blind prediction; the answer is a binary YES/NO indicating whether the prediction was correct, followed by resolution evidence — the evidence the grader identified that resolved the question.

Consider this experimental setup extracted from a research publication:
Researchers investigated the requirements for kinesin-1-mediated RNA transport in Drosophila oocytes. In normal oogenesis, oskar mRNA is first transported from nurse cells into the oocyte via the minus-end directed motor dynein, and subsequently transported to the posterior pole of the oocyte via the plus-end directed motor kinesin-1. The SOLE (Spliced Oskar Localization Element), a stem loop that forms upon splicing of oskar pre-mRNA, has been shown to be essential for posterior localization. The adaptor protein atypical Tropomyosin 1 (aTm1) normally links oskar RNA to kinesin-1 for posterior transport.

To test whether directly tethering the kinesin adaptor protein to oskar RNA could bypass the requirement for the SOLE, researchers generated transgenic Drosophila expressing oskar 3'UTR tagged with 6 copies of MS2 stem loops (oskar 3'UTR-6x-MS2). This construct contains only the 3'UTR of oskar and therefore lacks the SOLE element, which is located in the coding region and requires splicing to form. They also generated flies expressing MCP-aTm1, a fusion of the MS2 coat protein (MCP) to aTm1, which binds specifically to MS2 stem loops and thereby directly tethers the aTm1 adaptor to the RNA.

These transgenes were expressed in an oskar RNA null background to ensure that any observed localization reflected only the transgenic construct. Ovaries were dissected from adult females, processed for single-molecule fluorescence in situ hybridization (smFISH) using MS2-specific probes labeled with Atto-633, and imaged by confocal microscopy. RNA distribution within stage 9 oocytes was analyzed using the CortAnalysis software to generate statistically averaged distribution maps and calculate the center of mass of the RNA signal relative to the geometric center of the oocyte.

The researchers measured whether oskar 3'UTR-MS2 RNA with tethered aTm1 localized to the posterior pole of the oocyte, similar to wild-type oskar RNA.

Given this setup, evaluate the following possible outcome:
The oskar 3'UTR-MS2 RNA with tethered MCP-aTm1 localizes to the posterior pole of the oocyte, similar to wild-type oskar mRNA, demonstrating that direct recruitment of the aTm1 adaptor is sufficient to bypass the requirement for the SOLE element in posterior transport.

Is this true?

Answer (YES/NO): NO